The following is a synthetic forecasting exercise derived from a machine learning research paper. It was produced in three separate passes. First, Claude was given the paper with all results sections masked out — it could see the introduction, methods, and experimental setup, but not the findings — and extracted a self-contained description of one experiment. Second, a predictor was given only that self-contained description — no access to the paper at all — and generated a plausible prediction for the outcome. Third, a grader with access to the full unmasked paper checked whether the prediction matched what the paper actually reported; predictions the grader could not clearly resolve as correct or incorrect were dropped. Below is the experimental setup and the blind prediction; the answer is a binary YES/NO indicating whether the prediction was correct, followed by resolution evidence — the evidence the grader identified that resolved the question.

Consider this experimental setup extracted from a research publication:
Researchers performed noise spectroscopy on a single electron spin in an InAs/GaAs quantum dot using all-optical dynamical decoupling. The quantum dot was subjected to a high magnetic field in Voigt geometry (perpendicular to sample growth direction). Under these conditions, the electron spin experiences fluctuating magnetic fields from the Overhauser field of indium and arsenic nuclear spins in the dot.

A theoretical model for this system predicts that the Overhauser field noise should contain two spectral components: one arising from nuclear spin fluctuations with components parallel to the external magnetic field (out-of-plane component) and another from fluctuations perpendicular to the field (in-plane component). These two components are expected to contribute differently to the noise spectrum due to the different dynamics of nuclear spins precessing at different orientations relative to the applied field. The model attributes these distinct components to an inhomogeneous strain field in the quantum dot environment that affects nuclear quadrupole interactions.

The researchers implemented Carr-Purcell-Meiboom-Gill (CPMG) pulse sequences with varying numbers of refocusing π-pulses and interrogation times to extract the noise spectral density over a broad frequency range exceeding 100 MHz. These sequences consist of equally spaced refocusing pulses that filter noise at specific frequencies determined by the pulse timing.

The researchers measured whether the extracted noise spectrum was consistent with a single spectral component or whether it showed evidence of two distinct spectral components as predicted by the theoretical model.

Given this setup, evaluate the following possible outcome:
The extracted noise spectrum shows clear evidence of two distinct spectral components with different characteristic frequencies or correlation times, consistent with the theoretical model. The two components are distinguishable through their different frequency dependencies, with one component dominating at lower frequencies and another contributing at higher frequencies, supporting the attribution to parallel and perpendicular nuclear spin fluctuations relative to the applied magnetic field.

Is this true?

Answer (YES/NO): YES